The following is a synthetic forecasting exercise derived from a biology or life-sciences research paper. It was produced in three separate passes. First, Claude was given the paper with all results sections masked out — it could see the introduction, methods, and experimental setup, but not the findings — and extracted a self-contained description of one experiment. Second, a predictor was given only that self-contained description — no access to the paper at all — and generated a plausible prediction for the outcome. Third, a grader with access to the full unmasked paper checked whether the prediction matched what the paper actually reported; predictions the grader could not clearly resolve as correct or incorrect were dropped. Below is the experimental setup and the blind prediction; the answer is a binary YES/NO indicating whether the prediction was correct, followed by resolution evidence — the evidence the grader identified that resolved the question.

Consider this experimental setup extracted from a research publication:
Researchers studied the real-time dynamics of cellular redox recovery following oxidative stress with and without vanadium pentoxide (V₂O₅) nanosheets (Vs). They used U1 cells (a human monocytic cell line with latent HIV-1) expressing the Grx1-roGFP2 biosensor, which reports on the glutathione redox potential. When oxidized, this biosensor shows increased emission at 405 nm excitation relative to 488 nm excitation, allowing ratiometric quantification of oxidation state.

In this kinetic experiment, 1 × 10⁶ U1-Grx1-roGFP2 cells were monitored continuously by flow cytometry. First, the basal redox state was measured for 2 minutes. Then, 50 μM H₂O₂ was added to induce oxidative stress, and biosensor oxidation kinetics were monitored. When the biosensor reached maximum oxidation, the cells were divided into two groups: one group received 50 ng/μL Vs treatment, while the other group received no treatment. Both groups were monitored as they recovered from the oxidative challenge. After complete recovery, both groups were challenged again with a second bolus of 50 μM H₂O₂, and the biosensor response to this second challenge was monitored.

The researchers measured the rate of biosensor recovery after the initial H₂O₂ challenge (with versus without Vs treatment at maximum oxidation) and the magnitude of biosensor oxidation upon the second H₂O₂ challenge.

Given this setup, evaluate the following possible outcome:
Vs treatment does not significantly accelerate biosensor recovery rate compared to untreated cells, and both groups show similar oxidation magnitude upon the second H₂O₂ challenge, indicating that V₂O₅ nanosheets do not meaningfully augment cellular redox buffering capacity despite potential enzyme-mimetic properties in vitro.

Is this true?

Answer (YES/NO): NO